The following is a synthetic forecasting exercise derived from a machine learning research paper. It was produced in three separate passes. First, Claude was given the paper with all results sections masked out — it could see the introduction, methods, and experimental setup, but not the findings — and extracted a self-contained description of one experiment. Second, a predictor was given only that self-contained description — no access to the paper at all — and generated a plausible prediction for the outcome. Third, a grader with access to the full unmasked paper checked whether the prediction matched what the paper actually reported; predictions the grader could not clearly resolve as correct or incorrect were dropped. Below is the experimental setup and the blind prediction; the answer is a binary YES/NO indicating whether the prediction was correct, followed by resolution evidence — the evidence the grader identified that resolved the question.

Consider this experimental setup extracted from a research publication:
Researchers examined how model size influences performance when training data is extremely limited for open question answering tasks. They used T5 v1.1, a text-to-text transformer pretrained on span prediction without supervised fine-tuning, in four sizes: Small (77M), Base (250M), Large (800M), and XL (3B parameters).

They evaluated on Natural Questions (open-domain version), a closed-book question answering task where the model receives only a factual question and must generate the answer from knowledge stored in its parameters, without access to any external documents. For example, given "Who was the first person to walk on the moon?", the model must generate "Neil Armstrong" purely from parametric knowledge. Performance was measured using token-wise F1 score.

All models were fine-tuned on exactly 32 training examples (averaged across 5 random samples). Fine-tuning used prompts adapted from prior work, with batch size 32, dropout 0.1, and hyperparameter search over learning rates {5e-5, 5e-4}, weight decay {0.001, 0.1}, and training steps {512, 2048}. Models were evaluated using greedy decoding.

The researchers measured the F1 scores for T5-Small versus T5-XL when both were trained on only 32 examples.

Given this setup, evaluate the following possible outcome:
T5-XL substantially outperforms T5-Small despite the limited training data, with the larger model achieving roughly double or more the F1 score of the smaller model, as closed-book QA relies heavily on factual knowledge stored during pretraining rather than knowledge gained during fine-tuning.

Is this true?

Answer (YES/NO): YES